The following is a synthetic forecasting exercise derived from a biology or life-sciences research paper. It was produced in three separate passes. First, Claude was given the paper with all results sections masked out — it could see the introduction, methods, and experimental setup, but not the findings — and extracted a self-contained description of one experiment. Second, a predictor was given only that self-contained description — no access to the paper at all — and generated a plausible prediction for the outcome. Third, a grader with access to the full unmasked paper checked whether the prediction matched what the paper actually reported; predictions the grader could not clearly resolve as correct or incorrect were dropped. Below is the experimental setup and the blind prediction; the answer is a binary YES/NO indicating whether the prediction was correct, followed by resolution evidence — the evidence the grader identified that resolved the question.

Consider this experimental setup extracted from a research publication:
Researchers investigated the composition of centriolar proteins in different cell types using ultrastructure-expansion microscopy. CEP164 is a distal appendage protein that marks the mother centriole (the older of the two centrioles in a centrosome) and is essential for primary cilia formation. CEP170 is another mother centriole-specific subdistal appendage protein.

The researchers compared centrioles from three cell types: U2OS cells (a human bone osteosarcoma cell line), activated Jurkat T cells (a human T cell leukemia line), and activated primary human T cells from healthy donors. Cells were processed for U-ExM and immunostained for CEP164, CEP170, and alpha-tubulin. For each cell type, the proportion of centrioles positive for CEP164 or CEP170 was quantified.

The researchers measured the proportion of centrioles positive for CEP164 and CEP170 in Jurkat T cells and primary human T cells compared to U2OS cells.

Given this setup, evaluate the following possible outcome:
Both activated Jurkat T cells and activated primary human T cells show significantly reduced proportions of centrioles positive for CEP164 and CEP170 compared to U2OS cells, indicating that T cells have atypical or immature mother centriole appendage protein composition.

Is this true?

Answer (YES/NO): NO